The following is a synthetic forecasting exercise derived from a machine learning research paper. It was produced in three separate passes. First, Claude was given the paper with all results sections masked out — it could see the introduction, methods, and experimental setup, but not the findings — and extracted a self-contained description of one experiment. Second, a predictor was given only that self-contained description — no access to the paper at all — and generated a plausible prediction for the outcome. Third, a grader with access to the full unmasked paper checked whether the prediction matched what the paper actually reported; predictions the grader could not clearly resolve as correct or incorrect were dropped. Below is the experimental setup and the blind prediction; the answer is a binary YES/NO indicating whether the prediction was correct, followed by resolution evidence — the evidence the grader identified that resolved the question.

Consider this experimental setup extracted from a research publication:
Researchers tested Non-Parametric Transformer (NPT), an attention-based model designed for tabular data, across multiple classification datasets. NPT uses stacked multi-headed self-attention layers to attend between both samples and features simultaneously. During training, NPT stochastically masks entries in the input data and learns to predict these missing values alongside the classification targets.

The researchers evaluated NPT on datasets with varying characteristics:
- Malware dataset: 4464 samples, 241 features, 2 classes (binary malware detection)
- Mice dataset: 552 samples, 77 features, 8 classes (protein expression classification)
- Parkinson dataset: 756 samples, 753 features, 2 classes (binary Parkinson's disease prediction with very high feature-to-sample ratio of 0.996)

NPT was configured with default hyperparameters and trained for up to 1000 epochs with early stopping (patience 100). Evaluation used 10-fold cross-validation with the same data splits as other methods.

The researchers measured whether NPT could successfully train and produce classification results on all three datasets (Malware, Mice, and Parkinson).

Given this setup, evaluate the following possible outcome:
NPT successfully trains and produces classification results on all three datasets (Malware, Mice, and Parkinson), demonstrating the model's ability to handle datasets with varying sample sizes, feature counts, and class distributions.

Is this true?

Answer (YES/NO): NO